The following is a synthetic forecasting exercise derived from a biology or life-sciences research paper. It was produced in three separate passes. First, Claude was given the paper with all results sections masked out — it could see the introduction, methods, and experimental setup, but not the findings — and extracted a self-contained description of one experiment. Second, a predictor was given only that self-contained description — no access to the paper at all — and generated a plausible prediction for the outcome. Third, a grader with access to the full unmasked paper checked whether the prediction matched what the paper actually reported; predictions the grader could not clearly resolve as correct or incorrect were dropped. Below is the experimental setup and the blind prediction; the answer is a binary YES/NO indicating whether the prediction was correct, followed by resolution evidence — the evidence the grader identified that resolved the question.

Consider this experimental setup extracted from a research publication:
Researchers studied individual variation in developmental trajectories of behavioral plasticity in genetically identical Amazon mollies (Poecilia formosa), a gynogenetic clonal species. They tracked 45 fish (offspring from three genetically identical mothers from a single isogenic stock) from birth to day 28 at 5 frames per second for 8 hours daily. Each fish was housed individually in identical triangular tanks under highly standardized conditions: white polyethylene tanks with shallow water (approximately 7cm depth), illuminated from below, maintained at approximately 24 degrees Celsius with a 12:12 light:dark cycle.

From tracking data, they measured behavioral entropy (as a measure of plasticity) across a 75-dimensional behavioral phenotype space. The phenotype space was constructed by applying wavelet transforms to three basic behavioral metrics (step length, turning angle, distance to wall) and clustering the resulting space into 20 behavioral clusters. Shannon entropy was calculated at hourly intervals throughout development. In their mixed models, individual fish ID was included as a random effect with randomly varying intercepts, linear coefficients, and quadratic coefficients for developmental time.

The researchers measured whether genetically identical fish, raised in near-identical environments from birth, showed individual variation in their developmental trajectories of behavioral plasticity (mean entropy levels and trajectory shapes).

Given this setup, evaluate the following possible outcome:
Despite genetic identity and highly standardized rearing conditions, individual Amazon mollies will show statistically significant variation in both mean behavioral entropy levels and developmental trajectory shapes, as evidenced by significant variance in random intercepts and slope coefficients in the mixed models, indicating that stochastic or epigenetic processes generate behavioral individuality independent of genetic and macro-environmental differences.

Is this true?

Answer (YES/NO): YES